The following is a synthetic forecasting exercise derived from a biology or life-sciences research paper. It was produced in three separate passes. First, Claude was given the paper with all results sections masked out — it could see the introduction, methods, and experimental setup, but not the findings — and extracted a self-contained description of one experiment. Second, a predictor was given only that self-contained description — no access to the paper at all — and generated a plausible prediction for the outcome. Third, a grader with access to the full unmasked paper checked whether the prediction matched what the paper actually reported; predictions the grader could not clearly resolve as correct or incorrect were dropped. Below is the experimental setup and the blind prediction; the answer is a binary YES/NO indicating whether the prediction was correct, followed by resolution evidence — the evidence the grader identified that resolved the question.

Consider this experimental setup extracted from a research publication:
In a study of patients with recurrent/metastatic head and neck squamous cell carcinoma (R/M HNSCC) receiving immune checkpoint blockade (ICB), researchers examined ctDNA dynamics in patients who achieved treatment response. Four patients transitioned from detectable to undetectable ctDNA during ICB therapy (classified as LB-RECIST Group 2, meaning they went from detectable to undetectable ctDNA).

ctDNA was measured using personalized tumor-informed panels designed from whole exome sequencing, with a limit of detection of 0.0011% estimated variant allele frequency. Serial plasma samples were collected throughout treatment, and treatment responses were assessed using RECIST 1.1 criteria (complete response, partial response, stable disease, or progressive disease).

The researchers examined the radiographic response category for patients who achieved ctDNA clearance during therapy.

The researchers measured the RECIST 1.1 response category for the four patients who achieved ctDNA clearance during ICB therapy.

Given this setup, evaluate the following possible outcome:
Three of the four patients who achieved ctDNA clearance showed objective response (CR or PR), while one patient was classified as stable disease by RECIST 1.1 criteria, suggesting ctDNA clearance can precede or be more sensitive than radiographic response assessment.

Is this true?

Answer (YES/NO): NO